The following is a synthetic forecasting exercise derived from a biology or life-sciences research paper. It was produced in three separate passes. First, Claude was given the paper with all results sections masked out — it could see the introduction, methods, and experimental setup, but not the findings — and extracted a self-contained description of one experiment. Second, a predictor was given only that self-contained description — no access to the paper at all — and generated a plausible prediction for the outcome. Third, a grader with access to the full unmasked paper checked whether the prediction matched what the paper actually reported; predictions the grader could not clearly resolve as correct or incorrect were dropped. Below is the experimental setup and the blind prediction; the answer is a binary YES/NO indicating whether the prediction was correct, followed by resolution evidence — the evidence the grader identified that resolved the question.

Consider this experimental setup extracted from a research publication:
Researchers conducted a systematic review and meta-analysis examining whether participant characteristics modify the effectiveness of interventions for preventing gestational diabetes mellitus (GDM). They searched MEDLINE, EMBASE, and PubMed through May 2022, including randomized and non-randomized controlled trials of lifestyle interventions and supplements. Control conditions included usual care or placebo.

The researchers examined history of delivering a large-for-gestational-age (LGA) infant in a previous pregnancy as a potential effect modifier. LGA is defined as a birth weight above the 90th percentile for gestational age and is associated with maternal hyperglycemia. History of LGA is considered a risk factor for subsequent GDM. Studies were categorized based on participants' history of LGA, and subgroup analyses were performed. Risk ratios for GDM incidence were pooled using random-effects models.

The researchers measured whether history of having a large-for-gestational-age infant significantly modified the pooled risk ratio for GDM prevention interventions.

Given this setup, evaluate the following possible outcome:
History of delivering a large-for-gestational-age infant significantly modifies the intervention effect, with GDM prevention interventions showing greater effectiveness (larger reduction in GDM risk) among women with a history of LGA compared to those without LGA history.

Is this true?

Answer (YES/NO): NO